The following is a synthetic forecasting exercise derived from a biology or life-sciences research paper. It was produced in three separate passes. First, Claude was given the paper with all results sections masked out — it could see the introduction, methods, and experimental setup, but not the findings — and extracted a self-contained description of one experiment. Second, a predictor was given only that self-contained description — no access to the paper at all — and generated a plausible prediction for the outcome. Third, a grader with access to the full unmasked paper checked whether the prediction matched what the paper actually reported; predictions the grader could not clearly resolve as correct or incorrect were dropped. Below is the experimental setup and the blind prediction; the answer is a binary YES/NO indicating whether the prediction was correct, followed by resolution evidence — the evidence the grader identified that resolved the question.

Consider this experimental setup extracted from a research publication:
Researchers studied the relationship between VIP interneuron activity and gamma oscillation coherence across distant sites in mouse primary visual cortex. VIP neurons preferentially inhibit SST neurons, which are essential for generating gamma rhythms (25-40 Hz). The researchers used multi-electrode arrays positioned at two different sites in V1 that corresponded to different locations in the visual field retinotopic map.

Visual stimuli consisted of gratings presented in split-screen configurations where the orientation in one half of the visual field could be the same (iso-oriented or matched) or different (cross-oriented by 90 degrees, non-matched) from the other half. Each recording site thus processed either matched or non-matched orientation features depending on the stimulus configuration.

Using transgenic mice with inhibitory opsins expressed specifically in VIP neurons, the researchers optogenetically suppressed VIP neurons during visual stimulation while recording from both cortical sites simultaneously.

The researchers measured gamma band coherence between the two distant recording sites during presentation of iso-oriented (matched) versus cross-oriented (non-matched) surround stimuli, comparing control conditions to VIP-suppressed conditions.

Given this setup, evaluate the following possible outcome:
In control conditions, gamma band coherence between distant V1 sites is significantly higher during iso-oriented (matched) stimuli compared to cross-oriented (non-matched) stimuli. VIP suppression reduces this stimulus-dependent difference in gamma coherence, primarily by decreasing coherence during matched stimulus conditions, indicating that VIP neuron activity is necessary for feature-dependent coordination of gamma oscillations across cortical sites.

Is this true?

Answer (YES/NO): NO